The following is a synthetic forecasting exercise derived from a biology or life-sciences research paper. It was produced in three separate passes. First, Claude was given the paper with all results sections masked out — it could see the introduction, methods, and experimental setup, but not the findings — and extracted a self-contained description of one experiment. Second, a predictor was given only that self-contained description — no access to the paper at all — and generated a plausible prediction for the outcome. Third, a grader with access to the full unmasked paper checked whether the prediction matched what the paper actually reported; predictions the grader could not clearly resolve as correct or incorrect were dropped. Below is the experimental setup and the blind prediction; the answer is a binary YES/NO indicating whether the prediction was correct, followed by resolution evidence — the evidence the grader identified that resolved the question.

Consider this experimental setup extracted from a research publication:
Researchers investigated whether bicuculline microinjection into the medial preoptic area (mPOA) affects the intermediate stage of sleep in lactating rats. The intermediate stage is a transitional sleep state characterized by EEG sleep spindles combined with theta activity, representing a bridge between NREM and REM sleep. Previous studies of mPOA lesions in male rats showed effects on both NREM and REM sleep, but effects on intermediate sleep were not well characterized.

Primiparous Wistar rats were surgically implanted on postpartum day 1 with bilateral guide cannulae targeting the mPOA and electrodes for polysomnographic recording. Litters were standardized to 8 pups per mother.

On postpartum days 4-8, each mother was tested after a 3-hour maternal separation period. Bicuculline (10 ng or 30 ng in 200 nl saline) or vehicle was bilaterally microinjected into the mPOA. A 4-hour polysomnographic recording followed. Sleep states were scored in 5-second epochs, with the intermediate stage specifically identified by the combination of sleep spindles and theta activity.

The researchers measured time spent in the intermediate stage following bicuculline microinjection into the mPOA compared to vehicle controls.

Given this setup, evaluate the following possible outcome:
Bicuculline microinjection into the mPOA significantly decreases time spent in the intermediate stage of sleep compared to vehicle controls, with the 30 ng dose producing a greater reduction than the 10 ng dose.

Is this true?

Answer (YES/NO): NO